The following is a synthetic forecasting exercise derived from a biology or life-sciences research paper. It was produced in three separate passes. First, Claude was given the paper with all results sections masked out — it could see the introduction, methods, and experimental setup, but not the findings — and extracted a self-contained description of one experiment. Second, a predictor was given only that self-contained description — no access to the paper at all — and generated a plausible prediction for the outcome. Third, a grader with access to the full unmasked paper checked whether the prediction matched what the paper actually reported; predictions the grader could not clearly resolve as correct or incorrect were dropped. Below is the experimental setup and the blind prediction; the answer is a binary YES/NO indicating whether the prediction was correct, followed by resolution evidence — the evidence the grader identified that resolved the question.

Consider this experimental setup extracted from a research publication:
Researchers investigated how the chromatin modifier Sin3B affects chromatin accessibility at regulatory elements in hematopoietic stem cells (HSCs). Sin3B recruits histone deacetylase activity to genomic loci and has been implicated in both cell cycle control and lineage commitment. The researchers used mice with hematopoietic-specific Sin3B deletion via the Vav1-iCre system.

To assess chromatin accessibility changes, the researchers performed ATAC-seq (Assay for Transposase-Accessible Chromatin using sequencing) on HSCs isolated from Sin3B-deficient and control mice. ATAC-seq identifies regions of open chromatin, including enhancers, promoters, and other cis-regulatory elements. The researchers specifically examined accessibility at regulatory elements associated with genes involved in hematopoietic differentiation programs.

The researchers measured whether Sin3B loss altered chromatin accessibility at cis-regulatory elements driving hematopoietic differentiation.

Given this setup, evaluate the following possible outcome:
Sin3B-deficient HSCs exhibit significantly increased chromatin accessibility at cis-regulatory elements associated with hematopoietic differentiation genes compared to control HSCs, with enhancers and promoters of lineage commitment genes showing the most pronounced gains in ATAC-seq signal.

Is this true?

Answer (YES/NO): NO